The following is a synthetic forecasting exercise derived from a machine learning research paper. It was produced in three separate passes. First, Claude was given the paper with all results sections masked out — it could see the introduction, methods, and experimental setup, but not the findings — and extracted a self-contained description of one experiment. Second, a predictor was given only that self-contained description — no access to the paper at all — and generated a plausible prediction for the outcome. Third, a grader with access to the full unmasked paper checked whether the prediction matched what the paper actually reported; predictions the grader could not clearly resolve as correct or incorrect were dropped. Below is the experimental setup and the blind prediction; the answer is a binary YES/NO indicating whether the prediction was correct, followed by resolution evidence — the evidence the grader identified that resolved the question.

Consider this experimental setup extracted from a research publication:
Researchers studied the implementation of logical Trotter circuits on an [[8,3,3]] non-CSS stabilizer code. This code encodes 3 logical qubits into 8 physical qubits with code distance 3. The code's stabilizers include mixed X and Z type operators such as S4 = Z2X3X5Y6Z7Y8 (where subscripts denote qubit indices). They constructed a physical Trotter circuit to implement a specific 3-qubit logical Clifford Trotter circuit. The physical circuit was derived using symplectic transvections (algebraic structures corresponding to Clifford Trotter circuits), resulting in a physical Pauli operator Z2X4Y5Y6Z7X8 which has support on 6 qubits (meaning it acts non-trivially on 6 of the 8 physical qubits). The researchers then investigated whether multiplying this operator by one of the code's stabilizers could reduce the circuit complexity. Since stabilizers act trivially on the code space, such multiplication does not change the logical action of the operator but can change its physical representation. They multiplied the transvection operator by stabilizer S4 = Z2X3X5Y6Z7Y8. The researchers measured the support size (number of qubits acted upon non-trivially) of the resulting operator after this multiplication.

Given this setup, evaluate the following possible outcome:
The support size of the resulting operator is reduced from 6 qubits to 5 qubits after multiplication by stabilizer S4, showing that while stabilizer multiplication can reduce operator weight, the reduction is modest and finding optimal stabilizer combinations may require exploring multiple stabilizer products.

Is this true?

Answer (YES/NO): NO